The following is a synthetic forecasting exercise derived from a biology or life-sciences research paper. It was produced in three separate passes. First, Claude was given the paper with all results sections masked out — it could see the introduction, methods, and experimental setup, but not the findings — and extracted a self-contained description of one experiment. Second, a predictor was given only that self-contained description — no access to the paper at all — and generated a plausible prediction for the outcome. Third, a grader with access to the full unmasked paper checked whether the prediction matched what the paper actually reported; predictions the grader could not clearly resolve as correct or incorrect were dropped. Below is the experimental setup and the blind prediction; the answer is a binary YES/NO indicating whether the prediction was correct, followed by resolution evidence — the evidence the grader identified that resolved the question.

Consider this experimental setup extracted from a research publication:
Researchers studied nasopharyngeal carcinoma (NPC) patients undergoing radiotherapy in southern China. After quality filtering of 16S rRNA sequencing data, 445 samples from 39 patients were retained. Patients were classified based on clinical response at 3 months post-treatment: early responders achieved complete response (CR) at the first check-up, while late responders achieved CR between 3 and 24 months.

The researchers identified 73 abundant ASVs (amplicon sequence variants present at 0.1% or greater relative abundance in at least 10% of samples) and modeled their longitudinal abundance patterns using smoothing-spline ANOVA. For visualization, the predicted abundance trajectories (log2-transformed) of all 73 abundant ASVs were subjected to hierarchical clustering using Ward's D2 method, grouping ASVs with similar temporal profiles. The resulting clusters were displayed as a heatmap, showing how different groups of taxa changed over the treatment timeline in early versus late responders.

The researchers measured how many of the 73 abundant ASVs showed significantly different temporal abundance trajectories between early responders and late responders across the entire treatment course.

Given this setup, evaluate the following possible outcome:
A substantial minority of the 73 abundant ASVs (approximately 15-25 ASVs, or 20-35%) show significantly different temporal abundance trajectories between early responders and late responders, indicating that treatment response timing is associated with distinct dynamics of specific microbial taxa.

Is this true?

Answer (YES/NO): NO